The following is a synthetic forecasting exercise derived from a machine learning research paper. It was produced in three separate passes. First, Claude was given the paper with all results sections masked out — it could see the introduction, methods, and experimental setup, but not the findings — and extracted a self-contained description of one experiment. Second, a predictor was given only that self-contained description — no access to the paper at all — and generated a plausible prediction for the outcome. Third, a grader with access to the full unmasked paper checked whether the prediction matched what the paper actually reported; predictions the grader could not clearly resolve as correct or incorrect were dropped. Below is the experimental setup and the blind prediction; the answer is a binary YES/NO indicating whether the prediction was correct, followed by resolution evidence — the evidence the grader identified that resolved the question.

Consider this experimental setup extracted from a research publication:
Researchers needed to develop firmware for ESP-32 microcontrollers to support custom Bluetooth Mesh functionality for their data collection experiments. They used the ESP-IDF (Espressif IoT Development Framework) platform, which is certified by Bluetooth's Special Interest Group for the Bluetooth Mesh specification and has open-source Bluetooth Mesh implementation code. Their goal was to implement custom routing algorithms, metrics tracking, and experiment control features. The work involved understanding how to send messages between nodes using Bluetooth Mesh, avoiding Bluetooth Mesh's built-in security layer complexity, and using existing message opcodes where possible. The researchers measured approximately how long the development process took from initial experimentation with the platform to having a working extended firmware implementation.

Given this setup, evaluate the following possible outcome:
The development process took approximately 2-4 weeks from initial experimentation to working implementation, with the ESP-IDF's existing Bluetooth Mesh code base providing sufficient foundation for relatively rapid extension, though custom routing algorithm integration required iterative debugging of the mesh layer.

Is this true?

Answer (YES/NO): NO